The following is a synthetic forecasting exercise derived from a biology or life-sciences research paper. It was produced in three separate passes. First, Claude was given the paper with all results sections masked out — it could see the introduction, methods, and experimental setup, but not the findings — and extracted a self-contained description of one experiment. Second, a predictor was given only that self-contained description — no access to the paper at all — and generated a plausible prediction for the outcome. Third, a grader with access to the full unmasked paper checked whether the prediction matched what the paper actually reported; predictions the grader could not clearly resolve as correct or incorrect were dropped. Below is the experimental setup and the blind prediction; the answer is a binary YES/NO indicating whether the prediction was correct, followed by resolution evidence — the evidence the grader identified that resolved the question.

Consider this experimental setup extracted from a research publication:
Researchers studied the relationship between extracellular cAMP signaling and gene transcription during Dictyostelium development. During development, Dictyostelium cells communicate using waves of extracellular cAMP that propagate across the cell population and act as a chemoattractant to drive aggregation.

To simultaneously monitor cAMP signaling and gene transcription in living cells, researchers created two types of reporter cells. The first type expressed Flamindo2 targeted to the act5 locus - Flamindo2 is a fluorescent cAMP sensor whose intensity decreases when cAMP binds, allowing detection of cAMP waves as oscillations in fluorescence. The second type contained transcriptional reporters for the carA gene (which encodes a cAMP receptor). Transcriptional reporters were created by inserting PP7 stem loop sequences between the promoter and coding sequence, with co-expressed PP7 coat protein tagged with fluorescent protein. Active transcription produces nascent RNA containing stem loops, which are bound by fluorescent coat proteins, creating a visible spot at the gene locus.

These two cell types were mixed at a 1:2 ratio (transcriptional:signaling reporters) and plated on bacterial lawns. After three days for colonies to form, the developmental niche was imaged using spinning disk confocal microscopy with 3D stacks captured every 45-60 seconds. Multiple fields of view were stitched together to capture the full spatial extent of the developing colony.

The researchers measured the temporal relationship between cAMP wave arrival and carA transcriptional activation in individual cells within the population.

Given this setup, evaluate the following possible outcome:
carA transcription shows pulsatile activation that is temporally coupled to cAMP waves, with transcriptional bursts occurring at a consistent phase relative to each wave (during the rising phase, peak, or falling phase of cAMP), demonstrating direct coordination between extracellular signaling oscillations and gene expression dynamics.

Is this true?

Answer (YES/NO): YES